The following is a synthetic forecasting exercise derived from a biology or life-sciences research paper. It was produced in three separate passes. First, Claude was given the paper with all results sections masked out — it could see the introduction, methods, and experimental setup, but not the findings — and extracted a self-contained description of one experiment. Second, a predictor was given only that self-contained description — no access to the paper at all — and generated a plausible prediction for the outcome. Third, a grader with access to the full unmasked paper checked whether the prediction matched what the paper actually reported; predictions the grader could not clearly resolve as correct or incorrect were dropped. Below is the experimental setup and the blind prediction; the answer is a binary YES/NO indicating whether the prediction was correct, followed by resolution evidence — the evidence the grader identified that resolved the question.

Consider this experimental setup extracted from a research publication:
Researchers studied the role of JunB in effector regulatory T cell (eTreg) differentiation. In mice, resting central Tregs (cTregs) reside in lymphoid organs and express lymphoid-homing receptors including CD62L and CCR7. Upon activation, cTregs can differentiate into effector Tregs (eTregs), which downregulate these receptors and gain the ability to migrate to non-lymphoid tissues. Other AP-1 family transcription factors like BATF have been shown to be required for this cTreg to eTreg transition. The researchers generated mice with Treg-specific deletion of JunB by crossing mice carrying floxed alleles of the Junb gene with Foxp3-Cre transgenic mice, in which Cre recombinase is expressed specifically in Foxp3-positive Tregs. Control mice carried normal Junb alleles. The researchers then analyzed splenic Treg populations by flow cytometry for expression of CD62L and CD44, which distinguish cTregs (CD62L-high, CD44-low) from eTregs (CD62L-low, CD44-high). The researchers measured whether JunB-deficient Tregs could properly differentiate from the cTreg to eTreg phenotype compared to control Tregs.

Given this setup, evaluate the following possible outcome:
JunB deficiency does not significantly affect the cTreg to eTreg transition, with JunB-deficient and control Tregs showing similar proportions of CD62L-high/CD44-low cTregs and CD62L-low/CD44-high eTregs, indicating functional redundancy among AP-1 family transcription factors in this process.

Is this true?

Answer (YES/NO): YES